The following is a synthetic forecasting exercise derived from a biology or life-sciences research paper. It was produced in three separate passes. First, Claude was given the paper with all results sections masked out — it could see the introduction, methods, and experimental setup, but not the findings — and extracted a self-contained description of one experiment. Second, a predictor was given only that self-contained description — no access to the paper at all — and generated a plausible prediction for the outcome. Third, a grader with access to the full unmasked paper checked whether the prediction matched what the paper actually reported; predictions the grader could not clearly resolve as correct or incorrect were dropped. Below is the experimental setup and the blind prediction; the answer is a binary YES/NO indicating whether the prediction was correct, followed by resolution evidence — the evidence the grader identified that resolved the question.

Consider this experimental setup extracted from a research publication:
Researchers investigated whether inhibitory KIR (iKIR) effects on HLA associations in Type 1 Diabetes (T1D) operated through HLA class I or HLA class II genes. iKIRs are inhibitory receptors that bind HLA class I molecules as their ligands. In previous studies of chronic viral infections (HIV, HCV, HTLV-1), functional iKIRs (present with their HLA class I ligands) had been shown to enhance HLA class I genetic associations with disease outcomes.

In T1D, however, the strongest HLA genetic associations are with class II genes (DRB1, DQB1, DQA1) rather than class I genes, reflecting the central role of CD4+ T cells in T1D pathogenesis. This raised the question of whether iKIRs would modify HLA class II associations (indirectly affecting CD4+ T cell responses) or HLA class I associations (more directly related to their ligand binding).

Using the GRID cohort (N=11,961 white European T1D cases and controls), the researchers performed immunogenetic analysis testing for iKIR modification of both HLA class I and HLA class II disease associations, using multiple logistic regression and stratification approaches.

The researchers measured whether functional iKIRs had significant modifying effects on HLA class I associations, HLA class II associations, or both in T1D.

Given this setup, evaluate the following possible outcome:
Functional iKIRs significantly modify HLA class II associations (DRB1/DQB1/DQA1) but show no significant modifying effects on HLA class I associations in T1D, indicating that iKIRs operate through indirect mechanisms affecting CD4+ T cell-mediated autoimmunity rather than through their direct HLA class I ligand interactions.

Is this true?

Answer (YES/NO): YES